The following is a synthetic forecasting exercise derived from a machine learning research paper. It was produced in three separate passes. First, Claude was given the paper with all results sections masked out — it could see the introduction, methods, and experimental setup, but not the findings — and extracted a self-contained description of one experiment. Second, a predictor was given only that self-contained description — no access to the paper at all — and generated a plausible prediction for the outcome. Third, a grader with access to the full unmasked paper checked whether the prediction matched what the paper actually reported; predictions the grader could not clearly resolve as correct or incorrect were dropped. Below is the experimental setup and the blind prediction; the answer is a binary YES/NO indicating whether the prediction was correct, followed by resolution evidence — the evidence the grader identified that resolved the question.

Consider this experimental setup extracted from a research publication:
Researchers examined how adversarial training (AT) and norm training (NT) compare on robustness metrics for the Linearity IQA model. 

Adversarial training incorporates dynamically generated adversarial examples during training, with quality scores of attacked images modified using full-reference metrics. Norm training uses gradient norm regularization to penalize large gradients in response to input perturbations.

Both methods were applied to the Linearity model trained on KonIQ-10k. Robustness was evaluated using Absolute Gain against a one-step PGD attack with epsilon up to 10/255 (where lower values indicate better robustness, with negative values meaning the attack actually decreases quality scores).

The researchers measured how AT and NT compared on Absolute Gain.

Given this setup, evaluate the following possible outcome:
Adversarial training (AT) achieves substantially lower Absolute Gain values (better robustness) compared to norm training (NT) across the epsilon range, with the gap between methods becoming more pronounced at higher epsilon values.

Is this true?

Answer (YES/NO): NO